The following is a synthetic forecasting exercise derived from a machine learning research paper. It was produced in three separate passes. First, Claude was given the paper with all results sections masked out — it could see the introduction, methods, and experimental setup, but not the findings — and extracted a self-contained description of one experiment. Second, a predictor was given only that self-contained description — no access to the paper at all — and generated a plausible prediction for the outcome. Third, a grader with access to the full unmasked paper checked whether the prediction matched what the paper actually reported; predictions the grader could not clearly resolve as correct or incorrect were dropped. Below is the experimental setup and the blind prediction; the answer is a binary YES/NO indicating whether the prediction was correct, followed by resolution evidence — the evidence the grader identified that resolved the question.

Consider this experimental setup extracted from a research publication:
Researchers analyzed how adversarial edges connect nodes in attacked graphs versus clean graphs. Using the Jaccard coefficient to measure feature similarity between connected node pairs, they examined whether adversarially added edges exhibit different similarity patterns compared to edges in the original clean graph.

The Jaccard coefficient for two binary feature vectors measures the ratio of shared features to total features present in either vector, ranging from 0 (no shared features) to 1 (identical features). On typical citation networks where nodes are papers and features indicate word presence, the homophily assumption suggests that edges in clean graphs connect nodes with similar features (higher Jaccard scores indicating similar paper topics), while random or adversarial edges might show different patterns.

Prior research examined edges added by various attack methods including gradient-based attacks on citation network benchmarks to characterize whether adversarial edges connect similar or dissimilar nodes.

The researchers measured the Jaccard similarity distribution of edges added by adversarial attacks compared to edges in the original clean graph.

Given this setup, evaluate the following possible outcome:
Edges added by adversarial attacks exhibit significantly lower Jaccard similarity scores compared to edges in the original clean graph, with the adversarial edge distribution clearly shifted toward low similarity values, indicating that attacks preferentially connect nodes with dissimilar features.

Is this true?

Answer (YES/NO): NO